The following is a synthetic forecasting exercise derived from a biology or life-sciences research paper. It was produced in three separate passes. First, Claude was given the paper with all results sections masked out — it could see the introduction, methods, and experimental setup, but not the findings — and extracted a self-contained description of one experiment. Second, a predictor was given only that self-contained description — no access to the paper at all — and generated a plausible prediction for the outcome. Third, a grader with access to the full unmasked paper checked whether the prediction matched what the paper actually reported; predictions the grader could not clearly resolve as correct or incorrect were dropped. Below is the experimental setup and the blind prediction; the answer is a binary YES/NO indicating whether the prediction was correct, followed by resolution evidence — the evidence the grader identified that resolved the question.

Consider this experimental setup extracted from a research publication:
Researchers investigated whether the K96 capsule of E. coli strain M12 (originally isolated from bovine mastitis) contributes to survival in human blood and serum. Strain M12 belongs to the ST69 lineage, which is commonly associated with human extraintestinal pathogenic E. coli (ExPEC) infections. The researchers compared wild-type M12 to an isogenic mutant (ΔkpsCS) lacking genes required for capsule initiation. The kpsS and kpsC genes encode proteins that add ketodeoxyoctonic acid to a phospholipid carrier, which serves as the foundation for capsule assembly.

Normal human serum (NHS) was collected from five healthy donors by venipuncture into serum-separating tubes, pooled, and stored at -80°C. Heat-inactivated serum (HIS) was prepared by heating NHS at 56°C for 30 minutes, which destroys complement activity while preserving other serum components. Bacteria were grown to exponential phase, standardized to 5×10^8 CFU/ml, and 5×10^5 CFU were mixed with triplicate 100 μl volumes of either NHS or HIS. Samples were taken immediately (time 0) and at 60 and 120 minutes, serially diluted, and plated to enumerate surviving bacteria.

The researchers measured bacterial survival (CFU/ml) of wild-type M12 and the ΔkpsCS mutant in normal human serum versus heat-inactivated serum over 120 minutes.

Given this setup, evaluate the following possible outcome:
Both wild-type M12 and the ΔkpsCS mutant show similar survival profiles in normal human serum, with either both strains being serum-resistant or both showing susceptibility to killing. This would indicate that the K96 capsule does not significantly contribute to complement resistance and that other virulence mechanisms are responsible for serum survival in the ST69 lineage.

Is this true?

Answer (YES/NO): NO